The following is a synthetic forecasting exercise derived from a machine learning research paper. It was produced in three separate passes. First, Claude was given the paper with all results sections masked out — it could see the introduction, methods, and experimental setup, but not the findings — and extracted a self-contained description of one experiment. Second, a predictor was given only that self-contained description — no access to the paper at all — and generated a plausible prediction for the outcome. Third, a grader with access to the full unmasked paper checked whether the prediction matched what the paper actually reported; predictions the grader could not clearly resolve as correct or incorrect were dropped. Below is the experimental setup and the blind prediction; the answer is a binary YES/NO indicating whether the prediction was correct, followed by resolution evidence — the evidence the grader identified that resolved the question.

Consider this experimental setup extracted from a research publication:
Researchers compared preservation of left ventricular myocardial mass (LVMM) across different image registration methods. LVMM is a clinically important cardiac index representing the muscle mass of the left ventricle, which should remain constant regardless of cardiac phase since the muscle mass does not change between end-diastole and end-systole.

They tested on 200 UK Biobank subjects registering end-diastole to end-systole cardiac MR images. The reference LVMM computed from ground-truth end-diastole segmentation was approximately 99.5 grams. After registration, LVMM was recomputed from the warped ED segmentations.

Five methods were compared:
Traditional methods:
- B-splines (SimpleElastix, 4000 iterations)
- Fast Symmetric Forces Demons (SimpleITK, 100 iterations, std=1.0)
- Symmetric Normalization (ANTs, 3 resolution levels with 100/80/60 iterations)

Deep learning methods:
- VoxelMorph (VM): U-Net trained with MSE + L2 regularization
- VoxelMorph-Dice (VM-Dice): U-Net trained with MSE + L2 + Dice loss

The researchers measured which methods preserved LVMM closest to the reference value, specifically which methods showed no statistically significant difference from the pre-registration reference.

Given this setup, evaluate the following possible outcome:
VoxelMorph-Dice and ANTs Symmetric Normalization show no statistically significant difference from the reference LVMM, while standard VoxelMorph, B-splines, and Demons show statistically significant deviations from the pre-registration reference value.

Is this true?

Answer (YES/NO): NO